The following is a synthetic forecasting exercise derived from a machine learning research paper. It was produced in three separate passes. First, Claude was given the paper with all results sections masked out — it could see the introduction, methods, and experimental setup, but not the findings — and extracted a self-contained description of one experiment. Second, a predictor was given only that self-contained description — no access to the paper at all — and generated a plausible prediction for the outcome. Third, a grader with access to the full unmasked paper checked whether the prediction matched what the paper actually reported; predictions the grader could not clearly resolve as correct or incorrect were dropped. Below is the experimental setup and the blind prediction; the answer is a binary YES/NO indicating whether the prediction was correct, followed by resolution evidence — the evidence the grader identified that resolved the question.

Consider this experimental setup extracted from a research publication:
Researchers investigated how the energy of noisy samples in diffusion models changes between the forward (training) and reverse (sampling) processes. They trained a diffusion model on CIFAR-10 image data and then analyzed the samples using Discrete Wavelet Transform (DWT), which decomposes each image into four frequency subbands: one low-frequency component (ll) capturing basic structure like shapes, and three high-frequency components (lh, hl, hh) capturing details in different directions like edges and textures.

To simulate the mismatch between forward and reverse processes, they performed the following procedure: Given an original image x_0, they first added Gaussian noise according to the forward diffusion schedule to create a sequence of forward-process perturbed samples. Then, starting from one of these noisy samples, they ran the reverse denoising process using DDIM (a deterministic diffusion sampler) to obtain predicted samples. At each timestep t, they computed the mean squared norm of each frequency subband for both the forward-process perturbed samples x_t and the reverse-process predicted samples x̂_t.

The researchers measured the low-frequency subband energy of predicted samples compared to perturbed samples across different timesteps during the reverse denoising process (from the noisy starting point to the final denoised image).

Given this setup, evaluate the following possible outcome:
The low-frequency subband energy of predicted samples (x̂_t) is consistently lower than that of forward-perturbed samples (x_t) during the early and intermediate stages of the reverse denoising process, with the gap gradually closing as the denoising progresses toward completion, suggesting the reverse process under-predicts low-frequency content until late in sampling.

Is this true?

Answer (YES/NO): NO